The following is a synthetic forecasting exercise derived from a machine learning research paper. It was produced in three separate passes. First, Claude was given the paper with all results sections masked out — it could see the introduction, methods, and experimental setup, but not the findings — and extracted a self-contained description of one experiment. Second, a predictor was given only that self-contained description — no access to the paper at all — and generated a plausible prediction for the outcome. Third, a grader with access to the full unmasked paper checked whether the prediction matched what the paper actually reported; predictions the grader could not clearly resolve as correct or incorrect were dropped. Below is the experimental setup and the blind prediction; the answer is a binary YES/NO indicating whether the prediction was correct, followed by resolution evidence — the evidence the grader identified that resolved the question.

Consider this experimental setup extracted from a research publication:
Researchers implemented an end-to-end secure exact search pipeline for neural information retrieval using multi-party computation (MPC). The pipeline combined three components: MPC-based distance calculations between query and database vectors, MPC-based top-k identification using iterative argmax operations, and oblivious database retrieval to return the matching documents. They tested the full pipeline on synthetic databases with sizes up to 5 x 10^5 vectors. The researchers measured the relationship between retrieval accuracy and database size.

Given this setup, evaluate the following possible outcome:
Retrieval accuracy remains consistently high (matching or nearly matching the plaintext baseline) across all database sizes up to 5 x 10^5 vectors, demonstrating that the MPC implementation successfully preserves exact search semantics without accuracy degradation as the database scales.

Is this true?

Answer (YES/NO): YES